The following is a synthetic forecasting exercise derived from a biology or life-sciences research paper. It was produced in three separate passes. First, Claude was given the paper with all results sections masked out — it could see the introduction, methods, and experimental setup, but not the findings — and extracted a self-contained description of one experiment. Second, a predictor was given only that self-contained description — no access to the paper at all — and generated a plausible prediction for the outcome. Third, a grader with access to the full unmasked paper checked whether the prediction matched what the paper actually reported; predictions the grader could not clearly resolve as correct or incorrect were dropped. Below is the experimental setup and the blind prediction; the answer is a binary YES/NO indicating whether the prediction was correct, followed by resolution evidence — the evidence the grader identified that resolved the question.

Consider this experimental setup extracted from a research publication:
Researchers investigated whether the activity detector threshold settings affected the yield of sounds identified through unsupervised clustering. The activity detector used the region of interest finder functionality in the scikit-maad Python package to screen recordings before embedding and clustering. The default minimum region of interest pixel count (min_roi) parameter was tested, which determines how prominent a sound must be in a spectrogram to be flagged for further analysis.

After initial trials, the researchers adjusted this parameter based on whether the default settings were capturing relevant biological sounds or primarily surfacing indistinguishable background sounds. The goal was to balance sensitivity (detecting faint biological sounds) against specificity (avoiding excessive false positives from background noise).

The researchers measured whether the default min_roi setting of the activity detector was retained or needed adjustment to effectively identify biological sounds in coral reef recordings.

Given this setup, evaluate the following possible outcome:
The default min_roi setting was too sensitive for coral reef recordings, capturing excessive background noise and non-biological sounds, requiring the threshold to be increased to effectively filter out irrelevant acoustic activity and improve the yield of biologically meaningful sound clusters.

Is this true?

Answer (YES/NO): YES